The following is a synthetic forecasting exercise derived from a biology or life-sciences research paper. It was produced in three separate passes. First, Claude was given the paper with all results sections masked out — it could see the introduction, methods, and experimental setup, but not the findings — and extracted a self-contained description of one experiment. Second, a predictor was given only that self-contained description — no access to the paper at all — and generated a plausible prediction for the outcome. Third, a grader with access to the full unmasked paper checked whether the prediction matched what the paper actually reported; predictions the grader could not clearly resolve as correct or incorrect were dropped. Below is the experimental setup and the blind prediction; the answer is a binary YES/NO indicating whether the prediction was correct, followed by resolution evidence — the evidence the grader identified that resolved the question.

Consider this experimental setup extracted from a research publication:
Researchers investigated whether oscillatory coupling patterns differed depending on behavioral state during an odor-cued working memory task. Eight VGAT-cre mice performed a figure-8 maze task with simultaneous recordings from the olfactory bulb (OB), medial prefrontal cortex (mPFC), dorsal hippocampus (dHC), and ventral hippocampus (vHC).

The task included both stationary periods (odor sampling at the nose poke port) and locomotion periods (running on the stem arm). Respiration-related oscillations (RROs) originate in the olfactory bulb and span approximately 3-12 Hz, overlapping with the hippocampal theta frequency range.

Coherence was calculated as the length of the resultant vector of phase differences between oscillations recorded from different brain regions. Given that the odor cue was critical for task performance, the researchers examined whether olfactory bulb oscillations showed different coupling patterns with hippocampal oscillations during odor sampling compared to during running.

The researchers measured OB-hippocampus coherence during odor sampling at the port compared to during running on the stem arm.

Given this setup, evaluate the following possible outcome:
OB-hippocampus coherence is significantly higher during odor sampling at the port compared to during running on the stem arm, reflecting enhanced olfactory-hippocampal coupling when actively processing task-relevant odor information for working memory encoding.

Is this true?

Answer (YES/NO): NO